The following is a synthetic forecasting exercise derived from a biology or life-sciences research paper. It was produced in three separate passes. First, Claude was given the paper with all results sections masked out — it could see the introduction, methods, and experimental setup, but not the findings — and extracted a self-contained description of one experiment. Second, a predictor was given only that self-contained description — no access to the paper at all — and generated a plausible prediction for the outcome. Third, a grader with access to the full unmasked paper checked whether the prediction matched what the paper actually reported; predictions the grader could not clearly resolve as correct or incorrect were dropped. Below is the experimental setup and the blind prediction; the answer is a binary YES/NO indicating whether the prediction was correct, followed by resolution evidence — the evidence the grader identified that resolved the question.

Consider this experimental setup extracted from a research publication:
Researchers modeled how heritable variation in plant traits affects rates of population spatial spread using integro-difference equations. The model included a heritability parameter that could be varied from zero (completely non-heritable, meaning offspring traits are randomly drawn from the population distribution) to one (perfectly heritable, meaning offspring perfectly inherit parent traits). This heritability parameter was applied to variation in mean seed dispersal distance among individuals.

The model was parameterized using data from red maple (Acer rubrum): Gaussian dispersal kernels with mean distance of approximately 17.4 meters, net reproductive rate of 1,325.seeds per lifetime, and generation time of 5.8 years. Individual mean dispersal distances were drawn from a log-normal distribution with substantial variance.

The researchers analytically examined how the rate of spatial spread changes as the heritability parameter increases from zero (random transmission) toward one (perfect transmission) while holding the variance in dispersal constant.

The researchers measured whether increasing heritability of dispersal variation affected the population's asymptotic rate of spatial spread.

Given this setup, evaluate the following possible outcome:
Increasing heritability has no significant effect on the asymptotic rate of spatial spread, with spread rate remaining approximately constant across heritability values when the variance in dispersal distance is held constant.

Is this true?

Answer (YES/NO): NO